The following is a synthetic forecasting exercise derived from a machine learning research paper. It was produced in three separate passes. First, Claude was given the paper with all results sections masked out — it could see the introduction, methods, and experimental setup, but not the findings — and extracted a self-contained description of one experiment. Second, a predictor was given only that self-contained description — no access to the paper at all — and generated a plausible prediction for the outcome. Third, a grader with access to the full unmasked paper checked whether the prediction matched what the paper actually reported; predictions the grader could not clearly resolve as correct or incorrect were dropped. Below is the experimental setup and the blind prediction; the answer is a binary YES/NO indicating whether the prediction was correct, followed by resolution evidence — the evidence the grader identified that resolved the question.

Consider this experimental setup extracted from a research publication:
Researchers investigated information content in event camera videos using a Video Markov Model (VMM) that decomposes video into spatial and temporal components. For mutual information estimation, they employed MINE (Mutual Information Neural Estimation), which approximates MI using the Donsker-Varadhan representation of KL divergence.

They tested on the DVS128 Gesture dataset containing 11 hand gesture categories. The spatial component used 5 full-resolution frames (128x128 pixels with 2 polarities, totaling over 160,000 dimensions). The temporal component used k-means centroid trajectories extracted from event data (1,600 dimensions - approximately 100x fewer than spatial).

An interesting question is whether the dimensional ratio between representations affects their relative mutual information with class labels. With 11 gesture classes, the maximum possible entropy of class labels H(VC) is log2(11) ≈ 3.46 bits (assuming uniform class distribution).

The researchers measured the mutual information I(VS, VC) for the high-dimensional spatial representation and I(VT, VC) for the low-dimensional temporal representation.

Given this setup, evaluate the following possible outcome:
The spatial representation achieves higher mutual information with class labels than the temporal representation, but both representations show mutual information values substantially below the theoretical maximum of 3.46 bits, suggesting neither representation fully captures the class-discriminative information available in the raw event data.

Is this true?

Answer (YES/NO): NO